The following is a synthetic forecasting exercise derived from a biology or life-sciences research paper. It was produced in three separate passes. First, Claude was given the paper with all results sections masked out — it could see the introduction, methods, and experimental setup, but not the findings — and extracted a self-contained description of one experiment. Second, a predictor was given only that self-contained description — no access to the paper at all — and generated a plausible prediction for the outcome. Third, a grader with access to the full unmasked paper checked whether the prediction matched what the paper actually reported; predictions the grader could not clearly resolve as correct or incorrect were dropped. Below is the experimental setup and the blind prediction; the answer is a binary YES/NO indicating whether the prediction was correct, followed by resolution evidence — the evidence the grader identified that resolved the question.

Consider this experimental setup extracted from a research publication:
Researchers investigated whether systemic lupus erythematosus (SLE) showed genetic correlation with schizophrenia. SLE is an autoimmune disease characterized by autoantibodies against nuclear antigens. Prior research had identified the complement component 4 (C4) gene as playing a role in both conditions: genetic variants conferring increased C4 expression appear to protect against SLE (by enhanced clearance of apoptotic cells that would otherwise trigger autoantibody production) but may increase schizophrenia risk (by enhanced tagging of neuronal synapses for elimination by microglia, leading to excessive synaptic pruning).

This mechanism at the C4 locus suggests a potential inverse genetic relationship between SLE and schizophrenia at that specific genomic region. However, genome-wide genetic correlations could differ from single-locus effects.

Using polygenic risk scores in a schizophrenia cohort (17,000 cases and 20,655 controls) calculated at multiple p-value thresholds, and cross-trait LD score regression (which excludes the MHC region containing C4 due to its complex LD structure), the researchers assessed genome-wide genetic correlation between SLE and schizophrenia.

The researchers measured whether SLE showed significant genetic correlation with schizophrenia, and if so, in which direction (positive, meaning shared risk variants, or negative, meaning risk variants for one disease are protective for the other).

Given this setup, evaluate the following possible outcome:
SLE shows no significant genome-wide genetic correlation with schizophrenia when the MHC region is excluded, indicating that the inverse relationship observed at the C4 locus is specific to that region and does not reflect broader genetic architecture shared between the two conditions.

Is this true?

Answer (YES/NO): NO